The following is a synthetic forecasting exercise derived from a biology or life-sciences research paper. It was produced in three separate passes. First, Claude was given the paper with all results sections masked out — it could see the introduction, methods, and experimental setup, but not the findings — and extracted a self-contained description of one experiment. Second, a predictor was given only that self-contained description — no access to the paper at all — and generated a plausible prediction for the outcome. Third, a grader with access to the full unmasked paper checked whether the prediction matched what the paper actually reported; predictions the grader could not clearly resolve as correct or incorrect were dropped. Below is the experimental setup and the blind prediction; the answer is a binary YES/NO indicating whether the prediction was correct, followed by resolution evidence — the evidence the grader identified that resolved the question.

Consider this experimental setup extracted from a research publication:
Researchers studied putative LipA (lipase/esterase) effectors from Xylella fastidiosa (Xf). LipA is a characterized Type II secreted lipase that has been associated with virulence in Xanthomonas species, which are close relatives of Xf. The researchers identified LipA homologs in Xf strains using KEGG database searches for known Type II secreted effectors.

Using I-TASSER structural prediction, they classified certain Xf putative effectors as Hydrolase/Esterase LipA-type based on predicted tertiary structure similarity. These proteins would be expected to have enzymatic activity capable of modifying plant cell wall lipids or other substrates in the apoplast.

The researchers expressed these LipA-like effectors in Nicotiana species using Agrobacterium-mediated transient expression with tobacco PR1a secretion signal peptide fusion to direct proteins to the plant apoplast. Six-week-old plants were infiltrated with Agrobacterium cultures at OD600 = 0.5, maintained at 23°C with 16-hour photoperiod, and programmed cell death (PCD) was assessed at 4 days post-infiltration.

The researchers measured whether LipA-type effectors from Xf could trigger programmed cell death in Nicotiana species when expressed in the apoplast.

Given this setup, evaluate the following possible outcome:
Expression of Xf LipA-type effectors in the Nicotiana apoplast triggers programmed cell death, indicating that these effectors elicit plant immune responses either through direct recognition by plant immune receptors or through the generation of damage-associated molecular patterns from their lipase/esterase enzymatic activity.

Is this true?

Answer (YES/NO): YES